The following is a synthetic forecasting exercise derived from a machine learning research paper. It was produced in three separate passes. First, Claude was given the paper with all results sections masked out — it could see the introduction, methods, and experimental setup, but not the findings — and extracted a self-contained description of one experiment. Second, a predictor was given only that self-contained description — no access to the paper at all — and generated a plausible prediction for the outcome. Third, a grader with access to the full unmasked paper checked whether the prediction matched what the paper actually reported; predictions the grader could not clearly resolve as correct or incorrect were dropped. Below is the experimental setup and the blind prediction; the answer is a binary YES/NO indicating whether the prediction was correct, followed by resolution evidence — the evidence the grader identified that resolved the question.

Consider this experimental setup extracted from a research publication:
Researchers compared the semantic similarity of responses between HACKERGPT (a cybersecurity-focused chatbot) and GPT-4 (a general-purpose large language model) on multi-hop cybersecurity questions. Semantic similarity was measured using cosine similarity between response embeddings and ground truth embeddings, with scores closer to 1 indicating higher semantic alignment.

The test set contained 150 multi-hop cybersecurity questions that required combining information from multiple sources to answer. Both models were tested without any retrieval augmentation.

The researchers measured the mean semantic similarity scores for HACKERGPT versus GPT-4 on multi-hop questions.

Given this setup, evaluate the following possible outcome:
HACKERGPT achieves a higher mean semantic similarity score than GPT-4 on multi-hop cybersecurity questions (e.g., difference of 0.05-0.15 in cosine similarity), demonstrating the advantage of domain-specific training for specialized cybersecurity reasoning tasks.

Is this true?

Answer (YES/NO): NO